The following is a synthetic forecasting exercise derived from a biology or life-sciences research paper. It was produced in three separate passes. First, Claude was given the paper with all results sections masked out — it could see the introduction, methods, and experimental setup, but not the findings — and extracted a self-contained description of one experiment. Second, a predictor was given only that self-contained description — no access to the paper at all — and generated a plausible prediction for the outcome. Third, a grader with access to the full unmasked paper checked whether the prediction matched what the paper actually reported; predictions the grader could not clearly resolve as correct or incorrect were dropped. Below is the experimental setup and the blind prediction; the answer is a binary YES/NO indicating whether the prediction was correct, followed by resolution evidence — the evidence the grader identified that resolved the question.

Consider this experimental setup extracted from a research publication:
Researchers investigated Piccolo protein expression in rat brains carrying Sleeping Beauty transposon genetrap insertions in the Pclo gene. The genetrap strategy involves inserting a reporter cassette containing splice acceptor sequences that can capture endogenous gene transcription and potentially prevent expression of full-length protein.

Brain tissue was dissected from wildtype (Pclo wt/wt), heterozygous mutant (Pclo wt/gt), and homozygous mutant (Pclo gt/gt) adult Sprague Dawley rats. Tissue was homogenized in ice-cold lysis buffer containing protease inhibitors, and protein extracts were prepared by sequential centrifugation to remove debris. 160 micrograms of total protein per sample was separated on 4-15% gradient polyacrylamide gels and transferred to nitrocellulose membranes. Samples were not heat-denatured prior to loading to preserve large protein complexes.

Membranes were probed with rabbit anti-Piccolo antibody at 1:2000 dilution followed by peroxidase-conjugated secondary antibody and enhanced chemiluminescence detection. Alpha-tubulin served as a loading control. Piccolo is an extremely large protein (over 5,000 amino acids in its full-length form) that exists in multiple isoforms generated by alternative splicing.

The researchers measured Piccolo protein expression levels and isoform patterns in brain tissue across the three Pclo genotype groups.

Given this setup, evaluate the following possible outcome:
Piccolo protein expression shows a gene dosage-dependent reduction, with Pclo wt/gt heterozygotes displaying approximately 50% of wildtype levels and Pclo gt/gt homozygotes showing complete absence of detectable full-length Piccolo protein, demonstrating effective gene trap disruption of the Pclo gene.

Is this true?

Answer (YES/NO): NO